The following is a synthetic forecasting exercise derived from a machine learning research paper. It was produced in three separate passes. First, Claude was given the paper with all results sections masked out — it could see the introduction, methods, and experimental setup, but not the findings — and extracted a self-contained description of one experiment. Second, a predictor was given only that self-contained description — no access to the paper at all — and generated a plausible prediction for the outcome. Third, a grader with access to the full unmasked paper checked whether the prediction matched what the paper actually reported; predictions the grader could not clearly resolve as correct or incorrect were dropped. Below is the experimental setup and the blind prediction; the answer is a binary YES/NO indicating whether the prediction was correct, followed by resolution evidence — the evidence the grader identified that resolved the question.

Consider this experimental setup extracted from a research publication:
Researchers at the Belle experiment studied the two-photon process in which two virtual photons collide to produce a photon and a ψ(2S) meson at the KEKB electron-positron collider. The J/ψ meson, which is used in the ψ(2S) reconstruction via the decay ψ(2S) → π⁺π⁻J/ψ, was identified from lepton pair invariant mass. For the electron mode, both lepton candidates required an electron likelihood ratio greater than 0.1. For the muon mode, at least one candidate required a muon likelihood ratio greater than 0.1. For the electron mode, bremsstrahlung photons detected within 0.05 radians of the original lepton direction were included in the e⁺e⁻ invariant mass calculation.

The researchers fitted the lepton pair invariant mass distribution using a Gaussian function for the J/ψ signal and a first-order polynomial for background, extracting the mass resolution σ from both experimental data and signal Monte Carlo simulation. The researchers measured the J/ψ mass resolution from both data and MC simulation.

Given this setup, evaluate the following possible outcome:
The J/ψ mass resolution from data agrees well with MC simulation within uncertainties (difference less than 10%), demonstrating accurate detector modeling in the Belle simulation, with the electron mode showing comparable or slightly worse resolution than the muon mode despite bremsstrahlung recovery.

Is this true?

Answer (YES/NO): NO